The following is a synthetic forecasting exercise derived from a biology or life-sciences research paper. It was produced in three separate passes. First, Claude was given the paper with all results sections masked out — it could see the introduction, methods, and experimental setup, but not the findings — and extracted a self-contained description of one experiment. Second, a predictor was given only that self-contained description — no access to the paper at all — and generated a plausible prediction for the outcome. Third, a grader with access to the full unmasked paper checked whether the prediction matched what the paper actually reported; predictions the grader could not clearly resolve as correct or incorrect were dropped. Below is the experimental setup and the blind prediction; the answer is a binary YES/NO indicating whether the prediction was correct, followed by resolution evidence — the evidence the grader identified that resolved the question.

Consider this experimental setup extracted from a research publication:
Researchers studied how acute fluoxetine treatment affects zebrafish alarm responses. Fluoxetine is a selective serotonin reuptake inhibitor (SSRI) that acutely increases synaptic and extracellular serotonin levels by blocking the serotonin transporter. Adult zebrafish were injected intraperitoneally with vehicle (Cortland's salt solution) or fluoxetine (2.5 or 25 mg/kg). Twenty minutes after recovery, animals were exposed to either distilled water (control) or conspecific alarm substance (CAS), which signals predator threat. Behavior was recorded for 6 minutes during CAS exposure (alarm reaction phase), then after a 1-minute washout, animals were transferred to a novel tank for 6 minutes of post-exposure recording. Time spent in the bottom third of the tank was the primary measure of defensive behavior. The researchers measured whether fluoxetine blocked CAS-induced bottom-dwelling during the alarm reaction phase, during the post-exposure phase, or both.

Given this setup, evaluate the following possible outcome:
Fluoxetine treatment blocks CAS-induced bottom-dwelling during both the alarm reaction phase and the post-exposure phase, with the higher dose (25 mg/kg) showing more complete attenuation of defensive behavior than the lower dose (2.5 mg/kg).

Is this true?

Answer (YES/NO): NO